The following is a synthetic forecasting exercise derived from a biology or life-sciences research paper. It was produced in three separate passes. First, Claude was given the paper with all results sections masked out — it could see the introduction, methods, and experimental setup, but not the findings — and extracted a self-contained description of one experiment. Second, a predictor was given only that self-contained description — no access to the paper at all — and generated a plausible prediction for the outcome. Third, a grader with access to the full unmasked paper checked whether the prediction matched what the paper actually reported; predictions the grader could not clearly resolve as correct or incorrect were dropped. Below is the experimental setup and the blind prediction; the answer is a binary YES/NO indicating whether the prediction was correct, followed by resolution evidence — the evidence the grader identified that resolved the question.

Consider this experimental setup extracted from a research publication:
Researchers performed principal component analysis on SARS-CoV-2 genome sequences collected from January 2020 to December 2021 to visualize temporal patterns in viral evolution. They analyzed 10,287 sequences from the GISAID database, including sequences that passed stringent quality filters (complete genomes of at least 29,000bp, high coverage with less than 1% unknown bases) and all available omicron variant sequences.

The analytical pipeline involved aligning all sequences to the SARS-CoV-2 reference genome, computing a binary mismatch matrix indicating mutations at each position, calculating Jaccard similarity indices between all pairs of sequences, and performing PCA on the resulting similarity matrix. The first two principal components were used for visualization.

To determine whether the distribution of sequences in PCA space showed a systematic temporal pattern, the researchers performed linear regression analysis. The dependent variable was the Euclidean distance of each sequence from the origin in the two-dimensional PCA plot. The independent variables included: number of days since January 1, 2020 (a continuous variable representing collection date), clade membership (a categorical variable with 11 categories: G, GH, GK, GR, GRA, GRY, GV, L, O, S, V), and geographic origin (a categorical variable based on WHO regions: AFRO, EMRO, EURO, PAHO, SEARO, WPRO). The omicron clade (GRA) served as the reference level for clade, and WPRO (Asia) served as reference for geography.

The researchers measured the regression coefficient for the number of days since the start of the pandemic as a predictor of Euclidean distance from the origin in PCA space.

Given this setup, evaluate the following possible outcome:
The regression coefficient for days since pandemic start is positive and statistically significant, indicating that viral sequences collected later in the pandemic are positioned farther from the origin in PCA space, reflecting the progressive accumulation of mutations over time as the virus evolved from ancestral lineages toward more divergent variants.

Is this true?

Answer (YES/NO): YES